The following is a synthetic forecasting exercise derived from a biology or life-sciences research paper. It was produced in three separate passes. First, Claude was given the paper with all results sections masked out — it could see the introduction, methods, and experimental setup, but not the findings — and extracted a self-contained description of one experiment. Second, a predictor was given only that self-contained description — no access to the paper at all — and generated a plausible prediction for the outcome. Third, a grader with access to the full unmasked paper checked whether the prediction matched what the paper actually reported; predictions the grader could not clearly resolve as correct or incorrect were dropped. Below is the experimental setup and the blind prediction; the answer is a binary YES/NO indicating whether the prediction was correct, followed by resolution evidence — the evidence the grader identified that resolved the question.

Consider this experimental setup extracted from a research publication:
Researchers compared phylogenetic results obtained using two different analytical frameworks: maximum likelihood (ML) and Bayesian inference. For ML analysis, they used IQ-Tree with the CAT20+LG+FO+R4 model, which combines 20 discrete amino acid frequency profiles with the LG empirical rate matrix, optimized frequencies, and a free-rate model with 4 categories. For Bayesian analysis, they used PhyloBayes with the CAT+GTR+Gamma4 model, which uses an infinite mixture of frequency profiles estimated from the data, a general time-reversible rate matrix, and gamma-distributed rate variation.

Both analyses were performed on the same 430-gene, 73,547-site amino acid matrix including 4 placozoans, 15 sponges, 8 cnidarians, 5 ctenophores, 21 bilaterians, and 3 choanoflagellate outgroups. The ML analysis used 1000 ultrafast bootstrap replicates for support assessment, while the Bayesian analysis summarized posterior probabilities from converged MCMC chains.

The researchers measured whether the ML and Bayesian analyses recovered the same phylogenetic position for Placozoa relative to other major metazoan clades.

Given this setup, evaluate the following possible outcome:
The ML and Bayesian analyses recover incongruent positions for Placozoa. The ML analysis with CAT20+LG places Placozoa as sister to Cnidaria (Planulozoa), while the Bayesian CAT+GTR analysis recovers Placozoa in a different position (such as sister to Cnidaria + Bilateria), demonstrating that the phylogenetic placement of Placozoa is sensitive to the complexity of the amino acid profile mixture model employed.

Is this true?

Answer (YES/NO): NO